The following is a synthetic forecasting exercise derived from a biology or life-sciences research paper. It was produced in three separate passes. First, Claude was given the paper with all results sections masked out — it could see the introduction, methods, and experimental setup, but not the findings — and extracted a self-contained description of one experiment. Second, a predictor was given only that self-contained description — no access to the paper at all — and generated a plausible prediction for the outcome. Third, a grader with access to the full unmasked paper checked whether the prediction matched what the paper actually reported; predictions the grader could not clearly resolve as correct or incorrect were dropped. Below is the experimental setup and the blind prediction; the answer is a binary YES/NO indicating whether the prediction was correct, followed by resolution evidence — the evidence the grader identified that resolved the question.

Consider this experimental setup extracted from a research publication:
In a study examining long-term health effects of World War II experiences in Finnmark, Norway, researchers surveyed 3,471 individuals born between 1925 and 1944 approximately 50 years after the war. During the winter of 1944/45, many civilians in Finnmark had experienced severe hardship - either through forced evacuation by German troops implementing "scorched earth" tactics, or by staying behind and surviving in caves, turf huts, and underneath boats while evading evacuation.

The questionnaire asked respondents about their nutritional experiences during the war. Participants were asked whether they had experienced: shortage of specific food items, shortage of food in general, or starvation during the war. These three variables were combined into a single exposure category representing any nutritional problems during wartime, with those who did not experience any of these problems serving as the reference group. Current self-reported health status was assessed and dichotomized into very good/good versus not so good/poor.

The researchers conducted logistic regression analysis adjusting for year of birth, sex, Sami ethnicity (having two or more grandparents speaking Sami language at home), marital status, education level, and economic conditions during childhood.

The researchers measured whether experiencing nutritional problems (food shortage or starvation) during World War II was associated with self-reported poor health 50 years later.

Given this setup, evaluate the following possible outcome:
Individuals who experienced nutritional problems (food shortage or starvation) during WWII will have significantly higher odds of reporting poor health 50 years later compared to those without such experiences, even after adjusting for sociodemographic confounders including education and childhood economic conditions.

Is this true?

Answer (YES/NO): YES